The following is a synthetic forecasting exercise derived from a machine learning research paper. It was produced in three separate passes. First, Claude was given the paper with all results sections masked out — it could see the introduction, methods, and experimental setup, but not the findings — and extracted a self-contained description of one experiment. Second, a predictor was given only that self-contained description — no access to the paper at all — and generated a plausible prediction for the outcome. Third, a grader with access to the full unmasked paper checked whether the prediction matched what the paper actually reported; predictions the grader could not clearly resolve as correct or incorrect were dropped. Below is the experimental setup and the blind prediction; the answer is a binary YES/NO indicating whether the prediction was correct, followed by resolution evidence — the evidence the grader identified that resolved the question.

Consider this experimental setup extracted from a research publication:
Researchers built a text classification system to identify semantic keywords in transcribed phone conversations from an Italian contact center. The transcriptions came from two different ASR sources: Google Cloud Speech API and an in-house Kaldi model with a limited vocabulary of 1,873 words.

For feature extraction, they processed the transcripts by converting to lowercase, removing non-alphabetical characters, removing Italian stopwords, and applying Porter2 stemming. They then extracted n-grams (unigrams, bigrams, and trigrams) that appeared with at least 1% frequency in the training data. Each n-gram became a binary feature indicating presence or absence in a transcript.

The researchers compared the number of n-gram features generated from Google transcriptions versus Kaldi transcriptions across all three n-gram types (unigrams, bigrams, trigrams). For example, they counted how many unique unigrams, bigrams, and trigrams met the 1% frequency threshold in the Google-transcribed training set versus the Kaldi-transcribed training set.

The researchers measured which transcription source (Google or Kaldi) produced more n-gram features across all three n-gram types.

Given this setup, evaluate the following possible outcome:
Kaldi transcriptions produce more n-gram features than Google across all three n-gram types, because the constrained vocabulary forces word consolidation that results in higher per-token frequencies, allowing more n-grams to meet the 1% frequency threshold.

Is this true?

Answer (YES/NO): NO